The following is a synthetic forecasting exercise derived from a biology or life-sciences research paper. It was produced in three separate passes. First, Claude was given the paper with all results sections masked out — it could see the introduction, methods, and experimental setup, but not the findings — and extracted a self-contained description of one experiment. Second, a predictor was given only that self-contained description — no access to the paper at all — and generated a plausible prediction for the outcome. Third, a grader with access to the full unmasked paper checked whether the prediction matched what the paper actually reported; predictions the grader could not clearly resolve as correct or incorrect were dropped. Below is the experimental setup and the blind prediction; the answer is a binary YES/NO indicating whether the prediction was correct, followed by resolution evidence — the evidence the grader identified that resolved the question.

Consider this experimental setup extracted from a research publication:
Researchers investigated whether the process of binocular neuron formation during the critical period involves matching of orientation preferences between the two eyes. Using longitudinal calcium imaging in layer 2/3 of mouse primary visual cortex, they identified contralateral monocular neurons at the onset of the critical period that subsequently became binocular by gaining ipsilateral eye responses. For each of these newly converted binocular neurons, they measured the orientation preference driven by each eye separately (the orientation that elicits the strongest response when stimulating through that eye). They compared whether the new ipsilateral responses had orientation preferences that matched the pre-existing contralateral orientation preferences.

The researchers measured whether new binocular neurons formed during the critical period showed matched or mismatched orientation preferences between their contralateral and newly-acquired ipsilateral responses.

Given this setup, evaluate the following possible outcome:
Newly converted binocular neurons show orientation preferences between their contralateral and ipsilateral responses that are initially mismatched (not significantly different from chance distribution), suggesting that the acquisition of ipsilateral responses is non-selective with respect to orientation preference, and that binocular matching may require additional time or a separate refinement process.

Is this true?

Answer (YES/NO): NO